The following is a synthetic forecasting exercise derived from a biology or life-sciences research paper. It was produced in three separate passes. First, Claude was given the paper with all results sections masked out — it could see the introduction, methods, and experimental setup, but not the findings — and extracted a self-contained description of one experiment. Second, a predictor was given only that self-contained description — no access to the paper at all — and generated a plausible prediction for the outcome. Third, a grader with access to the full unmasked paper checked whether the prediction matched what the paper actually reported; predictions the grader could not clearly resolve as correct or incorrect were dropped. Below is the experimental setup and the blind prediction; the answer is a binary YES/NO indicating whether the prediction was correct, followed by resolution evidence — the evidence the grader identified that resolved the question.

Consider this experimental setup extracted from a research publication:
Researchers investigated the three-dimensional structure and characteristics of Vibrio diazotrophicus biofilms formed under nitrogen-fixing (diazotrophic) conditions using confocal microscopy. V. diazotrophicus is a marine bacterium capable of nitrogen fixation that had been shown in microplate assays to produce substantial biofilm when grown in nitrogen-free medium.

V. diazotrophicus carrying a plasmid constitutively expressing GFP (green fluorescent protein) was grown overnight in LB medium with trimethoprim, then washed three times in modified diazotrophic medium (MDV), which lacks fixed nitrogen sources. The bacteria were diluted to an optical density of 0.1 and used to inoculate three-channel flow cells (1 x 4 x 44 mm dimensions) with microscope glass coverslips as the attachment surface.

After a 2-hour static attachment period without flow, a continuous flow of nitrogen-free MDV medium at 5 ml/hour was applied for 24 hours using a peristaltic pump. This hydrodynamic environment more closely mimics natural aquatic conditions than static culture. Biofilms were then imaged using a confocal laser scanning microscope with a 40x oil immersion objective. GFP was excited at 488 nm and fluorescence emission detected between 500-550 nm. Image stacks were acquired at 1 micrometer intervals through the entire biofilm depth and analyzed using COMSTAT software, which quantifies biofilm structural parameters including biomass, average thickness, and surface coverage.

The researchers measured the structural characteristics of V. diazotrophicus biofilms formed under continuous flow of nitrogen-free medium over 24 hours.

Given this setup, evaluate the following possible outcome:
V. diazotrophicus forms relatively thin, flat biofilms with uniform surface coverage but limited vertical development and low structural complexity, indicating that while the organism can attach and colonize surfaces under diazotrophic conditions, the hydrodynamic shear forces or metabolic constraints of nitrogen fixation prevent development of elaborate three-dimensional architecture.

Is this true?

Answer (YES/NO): NO